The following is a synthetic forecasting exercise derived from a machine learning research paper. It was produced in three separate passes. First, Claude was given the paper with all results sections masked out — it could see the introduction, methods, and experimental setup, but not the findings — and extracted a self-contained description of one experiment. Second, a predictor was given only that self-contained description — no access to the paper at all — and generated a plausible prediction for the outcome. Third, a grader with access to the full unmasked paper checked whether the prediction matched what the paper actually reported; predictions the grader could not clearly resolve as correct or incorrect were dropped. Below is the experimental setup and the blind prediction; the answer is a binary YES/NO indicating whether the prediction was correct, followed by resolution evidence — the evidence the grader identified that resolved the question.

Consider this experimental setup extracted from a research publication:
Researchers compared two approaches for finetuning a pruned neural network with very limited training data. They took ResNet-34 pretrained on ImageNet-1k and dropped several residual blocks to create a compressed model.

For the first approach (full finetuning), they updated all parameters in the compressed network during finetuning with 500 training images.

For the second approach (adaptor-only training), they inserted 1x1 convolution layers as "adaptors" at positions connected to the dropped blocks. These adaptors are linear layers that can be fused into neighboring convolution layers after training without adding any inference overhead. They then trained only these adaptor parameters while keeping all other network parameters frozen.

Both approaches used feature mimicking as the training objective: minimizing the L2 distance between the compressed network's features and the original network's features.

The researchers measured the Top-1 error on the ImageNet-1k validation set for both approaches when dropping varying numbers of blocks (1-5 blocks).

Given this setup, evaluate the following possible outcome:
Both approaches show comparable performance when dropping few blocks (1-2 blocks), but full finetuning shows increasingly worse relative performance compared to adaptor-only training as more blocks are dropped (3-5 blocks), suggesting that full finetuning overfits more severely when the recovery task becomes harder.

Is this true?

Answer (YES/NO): NO